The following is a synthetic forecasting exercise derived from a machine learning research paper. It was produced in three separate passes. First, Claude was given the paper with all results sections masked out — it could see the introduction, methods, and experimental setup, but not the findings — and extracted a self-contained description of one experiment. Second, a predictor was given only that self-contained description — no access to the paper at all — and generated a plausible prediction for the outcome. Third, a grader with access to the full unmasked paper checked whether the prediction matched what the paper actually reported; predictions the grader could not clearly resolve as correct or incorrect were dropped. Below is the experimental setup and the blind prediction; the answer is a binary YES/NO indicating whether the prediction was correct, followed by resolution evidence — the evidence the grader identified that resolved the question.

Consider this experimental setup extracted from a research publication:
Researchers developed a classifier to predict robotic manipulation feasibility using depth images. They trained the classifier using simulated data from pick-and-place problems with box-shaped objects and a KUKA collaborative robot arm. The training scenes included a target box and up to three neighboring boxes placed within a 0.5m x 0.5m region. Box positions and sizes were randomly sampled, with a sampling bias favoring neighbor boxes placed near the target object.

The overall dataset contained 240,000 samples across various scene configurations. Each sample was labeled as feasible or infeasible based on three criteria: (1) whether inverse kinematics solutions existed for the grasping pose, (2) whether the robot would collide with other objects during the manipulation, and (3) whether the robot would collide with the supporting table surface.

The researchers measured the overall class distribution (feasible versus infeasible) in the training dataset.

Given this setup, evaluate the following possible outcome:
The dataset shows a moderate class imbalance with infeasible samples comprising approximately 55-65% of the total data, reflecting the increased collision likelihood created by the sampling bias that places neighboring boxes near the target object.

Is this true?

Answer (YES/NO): NO